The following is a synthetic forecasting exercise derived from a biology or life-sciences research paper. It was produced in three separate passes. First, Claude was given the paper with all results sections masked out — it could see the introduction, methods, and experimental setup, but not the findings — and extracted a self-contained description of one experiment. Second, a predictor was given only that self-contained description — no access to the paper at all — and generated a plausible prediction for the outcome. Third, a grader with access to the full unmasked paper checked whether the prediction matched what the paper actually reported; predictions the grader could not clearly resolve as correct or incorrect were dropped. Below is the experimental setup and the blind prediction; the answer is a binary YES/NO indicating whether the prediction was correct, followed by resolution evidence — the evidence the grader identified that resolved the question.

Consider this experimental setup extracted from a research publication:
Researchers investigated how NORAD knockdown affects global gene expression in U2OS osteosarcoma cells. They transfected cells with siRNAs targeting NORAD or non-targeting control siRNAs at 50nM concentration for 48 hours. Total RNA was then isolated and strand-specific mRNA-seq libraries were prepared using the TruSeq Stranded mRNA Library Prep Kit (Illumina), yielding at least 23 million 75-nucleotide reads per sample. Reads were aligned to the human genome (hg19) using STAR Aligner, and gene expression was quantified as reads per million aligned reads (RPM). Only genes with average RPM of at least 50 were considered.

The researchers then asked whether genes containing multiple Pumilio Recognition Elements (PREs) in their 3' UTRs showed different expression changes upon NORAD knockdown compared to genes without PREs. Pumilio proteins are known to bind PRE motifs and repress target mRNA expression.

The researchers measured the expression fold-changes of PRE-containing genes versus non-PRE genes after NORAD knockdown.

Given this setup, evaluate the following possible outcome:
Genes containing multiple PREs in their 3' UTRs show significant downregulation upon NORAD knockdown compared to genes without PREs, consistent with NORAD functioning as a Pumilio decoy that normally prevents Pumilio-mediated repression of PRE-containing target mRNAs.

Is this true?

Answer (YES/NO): YES